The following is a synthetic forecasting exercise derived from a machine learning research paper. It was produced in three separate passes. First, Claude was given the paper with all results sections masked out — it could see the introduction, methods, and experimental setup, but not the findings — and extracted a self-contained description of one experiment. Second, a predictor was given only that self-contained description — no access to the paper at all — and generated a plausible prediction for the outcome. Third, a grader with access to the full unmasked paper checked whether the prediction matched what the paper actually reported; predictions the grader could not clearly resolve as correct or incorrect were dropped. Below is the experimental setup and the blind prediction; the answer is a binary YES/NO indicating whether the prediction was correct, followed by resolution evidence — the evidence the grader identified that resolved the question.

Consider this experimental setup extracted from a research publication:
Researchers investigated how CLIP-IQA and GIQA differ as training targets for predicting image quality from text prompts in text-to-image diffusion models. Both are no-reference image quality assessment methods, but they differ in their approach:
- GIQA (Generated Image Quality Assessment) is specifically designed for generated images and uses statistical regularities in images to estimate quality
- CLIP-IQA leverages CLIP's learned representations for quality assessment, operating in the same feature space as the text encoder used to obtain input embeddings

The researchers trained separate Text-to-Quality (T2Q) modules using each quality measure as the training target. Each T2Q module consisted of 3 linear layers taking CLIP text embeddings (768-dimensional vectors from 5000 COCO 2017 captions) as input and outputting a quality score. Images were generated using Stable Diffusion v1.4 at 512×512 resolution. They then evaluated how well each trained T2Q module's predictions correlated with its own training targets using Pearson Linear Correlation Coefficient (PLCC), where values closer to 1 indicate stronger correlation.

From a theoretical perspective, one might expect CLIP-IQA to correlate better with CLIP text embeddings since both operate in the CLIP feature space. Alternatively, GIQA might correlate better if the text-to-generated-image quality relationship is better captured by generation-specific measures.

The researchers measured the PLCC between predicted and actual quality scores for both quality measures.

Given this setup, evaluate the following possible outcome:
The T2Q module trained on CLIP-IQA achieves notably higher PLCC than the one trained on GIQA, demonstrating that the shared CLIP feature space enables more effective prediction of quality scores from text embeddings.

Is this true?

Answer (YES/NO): NO